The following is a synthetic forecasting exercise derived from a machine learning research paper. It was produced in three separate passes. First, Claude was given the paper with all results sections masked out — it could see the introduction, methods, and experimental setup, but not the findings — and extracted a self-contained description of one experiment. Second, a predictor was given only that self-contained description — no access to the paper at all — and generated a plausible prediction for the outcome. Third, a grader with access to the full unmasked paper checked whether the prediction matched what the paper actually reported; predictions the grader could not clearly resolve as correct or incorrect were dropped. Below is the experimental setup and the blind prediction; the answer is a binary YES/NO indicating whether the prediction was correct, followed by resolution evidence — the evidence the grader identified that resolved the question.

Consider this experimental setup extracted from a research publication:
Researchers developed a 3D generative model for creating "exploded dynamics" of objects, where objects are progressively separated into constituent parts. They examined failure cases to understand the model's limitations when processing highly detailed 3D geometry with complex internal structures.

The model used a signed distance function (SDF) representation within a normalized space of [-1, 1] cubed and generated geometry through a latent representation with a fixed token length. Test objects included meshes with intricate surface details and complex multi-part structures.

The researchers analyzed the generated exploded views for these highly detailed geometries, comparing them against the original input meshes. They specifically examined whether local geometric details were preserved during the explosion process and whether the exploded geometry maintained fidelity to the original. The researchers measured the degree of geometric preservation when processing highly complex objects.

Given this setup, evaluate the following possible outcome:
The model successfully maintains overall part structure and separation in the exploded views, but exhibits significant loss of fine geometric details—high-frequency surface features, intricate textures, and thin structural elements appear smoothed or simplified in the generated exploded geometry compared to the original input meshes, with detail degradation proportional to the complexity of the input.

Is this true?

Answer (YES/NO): NO